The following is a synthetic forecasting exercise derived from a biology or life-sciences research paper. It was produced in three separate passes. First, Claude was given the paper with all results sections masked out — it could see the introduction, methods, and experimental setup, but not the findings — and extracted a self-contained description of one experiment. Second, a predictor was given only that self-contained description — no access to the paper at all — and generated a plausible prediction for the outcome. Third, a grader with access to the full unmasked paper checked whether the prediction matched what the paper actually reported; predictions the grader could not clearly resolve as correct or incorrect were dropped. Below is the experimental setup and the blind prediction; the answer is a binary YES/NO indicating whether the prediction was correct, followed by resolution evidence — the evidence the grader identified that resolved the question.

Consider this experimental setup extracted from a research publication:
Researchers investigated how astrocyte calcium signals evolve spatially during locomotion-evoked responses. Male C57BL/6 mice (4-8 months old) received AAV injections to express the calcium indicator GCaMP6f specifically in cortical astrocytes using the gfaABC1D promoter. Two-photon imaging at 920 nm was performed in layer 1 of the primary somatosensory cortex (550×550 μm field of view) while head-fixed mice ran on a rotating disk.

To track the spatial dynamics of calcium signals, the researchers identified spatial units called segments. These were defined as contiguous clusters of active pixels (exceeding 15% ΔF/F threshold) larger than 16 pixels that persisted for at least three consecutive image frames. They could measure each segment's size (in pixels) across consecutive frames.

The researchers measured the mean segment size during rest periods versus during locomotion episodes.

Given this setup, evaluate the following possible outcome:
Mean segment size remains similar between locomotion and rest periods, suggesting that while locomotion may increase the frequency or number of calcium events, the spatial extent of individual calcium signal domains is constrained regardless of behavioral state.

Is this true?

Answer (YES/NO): NO